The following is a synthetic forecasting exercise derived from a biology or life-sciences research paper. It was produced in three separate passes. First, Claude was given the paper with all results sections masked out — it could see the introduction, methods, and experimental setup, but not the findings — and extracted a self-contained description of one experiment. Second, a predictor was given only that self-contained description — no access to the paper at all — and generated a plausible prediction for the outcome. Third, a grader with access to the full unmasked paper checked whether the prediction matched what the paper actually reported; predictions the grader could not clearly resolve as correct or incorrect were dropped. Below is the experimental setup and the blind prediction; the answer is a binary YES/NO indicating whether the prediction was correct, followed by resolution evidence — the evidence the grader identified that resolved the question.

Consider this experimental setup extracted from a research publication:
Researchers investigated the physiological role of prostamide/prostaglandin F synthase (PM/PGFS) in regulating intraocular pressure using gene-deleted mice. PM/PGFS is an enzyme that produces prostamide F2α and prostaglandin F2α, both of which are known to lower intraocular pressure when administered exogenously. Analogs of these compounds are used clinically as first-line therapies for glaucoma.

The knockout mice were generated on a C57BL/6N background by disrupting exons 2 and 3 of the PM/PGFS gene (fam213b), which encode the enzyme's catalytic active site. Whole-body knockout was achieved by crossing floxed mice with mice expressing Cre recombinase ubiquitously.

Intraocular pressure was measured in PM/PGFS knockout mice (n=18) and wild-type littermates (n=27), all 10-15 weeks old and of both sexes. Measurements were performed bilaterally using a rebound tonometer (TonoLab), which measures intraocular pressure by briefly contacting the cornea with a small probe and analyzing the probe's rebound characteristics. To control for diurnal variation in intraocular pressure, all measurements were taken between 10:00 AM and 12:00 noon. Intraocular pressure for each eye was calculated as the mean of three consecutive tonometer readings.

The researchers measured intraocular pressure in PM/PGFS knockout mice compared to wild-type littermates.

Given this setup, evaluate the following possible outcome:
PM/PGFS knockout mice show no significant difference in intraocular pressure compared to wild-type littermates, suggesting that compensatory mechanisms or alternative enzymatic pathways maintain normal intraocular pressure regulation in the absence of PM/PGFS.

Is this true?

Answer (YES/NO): NO